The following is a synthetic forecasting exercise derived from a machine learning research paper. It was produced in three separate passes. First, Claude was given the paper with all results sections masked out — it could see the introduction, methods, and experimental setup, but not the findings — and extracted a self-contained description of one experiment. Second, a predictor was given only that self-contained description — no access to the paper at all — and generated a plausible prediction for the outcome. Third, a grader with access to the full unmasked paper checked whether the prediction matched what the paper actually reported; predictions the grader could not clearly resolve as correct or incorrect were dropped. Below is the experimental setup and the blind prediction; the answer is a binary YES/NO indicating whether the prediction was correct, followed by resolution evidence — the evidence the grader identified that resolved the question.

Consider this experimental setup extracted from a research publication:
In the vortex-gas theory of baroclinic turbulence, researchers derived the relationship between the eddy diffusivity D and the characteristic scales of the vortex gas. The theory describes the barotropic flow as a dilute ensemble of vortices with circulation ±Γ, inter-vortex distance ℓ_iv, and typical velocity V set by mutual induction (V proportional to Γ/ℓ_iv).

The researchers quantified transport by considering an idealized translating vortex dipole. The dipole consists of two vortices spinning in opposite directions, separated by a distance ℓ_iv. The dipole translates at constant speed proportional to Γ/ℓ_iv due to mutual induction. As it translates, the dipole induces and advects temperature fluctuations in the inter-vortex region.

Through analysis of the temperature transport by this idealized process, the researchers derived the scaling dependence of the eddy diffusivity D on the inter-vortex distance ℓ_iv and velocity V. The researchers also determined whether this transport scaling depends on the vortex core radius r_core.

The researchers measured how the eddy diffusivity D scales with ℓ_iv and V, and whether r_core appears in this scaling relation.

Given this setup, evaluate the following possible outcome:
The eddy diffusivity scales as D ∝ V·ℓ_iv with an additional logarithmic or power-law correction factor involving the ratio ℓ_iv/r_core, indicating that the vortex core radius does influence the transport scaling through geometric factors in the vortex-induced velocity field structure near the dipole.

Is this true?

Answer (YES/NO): NO